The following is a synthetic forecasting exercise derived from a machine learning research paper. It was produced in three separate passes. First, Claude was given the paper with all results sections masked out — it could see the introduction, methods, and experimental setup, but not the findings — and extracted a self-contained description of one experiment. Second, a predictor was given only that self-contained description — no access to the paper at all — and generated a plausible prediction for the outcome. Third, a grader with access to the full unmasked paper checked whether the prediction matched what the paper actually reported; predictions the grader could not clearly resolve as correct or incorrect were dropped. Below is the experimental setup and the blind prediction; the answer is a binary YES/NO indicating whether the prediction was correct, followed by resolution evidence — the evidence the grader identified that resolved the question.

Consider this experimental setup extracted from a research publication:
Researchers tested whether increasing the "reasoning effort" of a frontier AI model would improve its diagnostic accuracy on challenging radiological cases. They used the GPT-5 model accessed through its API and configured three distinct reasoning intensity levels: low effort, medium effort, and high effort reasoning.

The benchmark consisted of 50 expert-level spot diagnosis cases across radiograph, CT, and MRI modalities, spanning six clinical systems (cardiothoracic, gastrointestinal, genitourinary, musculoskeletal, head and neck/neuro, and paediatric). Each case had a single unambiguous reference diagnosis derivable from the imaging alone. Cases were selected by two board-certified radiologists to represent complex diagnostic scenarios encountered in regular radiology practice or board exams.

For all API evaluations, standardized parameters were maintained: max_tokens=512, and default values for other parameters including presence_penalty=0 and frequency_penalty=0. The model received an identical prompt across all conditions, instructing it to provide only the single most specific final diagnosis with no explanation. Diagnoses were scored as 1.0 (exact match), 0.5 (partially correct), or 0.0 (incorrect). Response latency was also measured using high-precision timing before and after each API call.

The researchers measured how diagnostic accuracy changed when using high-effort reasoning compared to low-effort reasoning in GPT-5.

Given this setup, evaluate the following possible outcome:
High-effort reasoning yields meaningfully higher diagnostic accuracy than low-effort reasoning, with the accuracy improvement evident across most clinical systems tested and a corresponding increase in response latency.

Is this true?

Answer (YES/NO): NO